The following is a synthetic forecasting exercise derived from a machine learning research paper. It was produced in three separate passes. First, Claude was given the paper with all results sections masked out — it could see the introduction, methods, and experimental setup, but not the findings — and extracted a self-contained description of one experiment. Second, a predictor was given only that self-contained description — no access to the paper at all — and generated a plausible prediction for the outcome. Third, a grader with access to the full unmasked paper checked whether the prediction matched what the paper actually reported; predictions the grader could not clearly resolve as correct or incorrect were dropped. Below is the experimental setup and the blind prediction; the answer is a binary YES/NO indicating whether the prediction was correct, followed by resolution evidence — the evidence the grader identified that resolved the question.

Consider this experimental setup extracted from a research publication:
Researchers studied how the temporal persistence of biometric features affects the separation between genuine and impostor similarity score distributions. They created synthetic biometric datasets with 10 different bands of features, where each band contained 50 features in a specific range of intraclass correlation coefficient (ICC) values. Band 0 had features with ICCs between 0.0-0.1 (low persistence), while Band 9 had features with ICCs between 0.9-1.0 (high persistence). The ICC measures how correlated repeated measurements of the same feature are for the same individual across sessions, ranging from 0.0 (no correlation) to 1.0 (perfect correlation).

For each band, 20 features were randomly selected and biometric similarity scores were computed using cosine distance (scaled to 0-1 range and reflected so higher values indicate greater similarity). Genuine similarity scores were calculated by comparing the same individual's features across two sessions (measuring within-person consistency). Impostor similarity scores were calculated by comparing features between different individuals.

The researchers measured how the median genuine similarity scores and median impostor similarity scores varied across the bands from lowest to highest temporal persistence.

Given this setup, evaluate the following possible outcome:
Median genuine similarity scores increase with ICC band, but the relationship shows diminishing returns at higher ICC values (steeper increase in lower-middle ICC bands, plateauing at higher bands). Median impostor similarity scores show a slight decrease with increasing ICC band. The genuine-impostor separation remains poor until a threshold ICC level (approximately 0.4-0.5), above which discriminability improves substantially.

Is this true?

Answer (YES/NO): NO